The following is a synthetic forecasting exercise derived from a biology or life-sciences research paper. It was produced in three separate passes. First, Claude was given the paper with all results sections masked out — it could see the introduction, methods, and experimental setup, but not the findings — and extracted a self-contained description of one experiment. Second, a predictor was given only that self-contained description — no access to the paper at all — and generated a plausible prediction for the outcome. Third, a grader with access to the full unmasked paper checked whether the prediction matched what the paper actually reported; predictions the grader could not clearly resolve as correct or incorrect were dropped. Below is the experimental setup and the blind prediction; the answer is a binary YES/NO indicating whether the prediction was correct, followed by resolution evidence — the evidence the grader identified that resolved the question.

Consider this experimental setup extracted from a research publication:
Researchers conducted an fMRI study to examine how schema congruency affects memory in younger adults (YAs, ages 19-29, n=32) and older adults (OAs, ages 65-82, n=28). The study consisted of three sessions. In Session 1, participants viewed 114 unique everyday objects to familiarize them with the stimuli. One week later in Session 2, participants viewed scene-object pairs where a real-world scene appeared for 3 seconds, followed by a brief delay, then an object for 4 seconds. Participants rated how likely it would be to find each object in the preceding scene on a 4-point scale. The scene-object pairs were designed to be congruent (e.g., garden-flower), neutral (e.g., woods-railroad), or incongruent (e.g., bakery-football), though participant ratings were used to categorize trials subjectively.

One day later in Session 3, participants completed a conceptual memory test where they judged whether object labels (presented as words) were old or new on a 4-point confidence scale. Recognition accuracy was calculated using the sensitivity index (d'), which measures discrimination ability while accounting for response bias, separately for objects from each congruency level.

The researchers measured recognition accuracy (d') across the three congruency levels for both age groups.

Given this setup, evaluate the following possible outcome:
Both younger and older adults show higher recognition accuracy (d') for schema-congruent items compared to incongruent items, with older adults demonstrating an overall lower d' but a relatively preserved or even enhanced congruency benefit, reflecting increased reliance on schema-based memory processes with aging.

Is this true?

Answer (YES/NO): NO